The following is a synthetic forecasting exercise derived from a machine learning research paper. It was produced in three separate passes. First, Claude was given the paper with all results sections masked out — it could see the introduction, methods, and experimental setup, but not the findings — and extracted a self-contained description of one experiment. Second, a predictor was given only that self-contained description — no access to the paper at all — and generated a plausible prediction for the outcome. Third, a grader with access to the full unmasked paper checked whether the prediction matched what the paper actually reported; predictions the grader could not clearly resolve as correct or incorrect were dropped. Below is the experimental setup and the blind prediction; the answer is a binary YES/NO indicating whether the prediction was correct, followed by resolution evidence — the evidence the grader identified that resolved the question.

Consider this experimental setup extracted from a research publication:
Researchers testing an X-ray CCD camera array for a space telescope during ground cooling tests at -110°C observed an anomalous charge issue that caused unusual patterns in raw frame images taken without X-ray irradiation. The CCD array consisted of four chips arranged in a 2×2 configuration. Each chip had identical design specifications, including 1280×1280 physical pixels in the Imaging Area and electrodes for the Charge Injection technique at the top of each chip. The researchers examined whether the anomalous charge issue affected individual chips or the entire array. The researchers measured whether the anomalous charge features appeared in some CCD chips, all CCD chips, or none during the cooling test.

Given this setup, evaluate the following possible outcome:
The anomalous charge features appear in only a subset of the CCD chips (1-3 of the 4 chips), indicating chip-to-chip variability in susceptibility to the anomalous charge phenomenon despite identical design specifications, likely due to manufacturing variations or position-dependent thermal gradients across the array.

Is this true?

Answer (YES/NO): NO